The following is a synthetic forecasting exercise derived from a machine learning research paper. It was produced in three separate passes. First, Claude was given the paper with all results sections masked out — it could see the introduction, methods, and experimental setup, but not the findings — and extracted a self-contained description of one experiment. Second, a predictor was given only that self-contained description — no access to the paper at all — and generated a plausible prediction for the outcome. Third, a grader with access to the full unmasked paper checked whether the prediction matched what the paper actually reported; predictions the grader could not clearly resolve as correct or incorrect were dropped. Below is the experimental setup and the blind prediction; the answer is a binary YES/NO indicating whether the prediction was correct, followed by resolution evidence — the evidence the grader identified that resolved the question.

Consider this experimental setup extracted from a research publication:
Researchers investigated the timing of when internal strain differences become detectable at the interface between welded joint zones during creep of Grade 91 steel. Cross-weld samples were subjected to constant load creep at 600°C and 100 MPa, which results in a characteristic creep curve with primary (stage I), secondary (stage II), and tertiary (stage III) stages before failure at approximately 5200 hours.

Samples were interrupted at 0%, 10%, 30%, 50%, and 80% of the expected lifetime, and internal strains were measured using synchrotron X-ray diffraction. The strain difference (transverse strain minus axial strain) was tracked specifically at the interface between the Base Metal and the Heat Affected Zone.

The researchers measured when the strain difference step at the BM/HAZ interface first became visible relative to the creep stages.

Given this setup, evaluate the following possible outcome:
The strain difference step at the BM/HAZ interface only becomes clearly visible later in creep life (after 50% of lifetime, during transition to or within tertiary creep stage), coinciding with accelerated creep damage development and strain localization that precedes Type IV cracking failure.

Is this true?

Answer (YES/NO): NO